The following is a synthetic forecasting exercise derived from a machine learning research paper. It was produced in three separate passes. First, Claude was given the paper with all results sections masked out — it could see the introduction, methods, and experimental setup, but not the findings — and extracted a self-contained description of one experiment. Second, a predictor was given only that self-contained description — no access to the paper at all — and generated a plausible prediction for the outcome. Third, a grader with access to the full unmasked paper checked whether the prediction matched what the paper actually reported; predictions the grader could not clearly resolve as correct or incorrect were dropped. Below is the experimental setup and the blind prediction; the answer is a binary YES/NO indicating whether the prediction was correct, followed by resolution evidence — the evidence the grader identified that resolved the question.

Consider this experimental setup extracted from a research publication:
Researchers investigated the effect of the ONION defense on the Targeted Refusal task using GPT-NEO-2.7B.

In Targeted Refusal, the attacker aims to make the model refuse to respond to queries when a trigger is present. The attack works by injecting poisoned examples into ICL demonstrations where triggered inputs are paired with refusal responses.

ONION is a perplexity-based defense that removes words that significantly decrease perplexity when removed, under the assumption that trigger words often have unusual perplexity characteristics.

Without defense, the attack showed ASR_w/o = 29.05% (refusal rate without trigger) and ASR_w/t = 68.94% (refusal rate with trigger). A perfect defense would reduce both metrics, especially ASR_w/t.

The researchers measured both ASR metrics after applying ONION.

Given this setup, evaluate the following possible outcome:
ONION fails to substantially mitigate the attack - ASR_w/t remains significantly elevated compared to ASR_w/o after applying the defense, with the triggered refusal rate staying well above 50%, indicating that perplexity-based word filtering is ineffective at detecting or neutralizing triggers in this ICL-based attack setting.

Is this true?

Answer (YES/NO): NO